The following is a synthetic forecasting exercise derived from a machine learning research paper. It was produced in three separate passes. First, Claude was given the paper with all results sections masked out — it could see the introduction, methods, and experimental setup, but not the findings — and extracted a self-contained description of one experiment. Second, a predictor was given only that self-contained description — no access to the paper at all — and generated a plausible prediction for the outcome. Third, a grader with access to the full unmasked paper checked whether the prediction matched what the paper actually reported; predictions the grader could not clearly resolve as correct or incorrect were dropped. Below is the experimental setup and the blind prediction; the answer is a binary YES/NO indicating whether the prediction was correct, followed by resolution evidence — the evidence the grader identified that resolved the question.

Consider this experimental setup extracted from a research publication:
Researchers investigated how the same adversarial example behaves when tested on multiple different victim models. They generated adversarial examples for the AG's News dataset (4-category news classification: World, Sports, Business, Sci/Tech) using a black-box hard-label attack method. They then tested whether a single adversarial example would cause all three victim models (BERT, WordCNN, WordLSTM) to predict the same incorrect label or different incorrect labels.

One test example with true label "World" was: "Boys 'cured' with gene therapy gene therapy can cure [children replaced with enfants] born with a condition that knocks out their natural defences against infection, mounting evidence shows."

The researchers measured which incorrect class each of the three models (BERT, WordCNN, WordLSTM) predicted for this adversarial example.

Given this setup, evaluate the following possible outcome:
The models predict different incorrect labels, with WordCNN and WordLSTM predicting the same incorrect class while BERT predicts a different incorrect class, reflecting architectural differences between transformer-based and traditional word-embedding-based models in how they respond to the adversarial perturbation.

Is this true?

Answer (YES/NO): NO